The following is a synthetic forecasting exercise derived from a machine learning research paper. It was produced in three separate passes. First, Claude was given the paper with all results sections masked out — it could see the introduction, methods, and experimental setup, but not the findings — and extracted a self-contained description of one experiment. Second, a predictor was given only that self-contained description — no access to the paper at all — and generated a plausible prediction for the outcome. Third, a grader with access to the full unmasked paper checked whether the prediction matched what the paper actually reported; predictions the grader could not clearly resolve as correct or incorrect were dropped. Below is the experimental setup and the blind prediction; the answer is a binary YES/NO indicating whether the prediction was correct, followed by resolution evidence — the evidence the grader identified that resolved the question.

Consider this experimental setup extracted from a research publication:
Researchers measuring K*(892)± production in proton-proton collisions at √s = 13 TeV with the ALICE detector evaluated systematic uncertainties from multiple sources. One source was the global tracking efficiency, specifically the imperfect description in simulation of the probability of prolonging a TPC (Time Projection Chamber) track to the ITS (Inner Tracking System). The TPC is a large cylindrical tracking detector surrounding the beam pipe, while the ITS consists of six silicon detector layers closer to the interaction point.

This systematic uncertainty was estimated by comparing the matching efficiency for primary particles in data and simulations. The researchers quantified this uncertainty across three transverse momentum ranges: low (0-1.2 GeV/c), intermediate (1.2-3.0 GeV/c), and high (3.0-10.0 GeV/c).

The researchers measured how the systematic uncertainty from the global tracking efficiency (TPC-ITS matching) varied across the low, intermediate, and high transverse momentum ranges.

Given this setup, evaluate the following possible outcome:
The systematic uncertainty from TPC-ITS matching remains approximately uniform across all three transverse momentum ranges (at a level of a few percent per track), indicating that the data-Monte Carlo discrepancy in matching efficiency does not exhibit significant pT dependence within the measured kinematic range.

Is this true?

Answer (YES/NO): NO